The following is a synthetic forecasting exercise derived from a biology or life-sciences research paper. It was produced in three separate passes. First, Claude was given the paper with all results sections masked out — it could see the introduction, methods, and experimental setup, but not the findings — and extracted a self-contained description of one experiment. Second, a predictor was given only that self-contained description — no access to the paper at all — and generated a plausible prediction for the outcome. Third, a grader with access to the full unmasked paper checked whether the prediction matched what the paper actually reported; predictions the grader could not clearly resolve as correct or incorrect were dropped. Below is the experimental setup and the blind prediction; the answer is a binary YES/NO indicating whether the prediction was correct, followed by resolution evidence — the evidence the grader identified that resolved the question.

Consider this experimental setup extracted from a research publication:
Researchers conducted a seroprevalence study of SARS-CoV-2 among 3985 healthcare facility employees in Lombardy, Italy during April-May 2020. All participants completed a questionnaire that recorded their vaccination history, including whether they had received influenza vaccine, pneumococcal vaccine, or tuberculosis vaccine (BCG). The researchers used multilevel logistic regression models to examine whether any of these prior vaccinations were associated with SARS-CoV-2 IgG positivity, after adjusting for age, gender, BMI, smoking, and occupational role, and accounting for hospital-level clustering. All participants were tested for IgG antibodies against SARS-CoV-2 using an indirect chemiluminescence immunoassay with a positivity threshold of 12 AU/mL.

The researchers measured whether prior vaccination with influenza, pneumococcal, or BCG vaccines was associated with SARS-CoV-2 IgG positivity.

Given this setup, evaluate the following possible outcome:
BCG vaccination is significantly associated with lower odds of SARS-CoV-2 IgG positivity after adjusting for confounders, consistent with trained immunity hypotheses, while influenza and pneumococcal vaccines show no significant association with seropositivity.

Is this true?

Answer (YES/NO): NO